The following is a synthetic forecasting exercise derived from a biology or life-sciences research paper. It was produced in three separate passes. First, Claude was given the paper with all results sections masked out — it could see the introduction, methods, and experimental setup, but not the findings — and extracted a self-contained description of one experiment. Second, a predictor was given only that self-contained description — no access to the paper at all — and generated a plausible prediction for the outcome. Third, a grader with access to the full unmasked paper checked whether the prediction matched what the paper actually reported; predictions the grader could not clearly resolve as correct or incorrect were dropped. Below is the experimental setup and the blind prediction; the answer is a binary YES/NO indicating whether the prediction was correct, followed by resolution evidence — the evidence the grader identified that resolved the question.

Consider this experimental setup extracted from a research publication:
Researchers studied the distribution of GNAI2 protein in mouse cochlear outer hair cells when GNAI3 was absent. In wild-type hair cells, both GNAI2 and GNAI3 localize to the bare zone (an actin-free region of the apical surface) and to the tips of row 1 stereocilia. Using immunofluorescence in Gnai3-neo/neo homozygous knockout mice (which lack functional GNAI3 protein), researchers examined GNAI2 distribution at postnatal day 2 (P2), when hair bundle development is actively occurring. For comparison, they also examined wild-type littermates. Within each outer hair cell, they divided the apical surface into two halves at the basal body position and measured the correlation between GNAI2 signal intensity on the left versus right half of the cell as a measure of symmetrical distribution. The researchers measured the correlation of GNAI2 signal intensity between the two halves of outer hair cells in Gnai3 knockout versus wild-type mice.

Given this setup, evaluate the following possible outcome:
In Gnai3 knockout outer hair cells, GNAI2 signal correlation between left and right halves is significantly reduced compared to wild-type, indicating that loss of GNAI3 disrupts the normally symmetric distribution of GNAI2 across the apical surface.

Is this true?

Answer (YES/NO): YES